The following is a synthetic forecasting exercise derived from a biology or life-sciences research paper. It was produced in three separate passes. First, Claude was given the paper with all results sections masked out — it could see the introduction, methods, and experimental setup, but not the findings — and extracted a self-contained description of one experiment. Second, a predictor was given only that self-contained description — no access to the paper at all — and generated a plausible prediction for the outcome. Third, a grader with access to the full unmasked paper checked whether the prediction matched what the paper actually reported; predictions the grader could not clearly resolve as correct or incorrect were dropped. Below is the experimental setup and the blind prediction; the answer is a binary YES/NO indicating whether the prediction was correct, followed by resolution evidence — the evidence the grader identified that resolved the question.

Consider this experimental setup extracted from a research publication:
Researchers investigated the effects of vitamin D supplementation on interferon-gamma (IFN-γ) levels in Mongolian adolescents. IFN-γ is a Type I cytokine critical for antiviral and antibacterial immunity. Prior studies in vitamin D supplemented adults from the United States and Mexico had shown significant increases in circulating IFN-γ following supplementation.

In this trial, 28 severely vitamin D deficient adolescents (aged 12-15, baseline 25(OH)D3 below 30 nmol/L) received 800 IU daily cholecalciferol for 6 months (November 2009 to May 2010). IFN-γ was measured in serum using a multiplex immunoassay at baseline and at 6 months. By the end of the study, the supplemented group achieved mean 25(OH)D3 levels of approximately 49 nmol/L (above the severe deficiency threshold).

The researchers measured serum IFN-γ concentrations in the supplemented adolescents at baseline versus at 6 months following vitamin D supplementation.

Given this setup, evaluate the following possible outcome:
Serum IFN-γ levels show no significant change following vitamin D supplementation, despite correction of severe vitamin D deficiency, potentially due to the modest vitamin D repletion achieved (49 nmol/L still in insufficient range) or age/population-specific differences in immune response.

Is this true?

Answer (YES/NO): YES